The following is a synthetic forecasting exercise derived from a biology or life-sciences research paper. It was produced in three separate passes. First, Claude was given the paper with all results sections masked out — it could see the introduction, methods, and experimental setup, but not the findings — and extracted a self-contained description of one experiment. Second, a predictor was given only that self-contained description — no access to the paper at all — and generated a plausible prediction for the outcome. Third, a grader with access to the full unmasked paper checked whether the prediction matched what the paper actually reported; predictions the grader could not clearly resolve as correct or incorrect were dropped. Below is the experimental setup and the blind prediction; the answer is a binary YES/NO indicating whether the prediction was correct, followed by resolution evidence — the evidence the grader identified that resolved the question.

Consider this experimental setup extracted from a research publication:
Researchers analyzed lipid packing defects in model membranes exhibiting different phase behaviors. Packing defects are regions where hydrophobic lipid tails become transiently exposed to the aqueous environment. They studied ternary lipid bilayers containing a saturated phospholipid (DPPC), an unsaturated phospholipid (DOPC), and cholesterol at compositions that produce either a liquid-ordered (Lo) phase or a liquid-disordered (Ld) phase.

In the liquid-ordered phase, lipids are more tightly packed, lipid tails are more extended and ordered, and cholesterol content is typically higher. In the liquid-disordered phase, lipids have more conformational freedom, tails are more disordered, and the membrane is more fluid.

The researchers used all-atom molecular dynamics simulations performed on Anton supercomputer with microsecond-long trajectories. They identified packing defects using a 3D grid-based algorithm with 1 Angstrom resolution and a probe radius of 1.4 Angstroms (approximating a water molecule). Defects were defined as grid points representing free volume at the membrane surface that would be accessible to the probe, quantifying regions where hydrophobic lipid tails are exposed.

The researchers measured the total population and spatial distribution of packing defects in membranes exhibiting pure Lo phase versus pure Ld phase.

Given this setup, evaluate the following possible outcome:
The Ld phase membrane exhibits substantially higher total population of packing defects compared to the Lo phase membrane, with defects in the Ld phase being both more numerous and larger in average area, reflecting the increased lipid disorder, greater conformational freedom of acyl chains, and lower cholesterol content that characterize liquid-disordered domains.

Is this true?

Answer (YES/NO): YES